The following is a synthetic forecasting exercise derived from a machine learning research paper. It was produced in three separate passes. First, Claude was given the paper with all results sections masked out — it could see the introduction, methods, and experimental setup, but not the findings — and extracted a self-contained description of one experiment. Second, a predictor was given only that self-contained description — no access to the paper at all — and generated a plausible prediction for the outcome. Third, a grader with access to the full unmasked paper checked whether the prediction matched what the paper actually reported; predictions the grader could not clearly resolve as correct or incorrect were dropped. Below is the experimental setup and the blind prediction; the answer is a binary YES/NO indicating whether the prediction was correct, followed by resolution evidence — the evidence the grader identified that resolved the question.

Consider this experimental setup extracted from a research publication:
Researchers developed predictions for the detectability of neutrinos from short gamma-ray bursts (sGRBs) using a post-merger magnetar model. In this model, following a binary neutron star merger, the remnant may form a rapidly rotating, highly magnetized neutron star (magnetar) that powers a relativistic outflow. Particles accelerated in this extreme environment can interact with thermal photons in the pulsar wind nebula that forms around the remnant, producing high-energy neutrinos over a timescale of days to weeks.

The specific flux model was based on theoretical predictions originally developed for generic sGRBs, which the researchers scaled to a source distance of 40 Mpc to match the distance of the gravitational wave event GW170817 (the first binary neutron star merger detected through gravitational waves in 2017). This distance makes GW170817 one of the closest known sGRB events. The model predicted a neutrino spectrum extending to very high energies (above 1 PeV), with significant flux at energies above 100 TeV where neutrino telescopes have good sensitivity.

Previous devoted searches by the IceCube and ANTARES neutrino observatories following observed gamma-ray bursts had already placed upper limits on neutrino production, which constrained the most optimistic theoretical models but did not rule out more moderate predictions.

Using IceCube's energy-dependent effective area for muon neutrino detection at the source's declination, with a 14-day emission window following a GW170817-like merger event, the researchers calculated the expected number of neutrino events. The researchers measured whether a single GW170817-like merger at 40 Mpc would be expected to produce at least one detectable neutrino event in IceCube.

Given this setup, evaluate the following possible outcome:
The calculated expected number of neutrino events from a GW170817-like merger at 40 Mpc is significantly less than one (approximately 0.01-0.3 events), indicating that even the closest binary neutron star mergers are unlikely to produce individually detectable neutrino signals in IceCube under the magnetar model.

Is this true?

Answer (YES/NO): YES